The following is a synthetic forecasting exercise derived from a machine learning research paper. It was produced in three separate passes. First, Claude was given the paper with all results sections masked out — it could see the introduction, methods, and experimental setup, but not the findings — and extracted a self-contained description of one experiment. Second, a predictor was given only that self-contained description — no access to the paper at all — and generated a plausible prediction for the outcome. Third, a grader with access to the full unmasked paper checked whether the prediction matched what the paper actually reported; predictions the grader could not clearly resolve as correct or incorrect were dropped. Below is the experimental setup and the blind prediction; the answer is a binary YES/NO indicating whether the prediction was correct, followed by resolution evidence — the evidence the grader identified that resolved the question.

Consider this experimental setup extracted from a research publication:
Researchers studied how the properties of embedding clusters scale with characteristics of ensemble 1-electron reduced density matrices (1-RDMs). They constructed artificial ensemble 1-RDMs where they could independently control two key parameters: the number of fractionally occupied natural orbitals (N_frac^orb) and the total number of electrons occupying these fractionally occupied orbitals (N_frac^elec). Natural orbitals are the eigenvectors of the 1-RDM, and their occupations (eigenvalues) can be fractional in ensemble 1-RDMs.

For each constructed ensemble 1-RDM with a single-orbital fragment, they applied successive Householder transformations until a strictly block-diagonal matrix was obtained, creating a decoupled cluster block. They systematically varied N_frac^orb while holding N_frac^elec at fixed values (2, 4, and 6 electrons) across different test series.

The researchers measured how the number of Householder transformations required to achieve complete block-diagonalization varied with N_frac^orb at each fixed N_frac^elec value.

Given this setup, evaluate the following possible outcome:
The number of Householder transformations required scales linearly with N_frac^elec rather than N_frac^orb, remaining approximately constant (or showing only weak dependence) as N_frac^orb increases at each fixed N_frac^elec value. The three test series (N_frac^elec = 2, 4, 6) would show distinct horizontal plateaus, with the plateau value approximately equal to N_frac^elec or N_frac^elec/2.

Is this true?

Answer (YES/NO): NO